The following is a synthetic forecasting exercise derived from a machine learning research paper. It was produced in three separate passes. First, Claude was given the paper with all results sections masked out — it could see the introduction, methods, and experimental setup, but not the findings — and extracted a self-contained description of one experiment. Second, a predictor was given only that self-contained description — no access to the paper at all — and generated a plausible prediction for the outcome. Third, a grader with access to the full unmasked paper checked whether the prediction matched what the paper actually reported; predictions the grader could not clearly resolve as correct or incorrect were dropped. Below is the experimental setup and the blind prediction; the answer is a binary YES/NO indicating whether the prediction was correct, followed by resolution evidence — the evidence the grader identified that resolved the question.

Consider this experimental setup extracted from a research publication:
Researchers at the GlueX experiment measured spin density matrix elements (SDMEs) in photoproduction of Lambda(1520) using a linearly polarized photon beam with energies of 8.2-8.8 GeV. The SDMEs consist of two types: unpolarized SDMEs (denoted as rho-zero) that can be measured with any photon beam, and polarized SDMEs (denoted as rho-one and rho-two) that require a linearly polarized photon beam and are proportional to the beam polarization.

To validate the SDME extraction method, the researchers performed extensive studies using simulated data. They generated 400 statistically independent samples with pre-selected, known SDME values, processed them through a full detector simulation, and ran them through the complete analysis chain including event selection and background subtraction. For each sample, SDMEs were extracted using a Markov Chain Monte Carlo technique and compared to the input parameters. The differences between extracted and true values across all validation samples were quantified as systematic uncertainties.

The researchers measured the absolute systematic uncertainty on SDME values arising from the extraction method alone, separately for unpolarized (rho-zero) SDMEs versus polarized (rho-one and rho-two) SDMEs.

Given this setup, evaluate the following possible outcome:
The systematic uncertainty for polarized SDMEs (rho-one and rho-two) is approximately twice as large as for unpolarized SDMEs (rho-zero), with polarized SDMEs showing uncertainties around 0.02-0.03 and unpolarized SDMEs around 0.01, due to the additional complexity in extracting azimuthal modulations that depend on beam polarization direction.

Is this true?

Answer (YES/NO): NO